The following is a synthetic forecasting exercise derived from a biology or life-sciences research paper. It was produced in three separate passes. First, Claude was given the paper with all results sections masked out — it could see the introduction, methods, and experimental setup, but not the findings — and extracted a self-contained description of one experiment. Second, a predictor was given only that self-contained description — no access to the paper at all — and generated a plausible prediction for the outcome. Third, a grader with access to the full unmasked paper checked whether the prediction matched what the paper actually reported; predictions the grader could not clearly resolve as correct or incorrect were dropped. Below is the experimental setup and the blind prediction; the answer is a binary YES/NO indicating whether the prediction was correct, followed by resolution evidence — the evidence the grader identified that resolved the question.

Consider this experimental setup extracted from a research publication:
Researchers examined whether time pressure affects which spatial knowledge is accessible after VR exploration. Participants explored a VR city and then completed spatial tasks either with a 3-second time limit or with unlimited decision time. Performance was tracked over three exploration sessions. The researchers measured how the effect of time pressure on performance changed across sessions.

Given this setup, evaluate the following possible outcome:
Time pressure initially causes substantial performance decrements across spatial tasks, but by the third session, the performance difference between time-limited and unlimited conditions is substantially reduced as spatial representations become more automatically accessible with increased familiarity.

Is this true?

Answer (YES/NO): NO